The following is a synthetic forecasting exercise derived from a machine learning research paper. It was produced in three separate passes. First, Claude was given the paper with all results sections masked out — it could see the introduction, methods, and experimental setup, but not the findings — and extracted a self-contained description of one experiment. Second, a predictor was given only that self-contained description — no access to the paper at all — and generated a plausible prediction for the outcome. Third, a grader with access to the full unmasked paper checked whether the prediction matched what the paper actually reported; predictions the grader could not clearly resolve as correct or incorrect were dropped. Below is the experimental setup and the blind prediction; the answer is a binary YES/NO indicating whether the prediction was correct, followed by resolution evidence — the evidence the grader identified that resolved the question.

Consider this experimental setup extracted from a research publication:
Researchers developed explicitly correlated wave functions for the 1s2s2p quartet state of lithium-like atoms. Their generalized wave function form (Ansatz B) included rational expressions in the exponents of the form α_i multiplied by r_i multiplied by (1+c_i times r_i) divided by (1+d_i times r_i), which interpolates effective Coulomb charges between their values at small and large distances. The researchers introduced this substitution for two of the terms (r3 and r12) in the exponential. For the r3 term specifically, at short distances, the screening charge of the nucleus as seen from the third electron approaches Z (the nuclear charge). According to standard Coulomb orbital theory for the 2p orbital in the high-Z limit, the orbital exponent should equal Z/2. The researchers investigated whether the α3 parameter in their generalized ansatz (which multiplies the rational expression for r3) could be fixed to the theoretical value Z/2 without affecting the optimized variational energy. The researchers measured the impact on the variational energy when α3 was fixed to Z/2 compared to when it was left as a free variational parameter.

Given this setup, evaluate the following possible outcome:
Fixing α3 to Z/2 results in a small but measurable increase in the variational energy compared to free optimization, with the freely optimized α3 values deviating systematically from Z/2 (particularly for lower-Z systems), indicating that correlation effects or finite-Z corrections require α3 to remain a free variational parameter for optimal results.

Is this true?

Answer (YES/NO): NO